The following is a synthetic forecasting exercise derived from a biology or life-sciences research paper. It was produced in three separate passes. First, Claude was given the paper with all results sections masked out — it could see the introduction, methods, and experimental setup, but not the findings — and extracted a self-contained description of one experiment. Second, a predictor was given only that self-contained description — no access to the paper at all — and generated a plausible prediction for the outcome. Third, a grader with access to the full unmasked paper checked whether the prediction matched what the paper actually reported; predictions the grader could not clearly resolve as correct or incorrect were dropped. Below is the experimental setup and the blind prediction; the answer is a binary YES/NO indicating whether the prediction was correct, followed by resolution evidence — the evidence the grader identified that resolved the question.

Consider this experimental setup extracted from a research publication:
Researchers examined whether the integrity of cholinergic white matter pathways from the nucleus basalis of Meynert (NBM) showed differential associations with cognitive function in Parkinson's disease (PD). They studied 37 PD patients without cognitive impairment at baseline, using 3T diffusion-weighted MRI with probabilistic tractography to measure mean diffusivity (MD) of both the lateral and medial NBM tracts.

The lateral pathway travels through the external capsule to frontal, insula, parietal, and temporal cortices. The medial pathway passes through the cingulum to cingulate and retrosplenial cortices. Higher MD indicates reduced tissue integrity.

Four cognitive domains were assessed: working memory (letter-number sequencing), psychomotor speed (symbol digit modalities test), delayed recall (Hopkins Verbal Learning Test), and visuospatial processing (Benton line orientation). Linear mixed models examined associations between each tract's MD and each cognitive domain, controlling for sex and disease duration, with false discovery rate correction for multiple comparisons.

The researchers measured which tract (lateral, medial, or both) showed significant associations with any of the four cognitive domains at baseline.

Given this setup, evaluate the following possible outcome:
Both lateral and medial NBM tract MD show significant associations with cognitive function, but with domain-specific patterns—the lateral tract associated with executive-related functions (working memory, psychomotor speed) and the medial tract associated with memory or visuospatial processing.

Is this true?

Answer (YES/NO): NO